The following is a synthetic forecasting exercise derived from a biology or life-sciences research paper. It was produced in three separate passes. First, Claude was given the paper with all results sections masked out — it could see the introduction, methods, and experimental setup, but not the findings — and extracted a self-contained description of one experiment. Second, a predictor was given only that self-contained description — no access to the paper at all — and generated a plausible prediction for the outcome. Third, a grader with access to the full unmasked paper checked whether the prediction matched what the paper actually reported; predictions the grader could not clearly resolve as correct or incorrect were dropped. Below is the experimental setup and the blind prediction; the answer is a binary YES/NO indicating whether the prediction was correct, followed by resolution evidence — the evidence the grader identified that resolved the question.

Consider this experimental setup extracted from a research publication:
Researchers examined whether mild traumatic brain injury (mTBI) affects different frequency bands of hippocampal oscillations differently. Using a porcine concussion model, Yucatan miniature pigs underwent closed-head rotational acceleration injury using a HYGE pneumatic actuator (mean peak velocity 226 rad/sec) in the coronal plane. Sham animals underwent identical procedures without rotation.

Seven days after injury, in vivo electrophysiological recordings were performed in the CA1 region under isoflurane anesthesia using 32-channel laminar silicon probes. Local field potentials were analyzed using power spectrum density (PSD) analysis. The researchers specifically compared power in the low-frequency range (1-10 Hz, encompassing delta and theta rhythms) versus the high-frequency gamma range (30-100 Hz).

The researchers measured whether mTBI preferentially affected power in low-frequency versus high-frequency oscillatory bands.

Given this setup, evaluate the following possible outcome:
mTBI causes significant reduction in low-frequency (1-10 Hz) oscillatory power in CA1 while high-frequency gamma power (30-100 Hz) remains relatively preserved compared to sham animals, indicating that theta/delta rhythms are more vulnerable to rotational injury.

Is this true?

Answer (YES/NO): NO